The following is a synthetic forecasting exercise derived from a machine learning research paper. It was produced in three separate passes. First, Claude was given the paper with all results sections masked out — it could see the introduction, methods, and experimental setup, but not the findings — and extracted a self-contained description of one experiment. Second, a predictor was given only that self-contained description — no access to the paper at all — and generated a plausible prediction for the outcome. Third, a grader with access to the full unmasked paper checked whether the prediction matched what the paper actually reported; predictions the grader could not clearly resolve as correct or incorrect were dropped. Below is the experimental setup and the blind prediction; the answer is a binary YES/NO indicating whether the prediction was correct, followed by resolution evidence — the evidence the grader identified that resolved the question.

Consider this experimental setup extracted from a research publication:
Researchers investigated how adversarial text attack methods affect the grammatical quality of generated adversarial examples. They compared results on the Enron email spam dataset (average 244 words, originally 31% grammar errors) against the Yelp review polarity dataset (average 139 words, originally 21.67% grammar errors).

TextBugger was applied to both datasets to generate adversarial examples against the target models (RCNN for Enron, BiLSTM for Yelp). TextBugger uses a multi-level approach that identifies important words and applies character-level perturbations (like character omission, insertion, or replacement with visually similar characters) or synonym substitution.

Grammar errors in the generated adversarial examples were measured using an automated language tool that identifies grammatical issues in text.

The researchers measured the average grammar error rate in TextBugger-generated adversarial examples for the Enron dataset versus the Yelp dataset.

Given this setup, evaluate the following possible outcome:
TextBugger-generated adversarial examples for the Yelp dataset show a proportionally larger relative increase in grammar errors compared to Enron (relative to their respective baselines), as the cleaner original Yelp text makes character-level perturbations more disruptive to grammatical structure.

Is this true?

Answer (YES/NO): NO